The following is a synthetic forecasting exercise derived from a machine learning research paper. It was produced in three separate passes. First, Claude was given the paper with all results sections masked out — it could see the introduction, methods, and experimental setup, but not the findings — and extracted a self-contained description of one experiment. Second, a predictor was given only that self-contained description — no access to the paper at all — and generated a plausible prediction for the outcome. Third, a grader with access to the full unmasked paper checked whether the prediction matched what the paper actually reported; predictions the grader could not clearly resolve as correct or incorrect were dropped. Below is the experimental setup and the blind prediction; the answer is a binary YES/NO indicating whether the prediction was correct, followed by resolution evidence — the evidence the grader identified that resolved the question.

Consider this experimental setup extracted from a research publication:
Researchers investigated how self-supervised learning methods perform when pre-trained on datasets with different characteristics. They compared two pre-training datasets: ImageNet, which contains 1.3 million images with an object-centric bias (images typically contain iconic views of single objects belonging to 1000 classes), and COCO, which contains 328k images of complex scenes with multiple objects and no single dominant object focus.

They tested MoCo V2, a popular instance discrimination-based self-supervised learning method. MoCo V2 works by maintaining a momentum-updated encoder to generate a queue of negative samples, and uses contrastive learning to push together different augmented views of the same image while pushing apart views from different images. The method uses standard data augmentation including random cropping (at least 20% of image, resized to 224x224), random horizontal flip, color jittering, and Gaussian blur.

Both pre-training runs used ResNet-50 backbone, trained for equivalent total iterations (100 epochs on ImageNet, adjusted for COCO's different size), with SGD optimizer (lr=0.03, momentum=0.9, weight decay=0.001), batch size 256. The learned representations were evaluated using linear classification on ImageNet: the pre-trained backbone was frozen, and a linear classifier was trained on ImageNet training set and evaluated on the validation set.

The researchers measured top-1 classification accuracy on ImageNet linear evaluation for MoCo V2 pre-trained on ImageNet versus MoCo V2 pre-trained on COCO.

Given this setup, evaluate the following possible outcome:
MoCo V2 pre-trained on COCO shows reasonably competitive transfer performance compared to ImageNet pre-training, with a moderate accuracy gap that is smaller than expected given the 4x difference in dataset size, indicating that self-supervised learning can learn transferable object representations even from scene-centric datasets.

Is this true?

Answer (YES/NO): NO